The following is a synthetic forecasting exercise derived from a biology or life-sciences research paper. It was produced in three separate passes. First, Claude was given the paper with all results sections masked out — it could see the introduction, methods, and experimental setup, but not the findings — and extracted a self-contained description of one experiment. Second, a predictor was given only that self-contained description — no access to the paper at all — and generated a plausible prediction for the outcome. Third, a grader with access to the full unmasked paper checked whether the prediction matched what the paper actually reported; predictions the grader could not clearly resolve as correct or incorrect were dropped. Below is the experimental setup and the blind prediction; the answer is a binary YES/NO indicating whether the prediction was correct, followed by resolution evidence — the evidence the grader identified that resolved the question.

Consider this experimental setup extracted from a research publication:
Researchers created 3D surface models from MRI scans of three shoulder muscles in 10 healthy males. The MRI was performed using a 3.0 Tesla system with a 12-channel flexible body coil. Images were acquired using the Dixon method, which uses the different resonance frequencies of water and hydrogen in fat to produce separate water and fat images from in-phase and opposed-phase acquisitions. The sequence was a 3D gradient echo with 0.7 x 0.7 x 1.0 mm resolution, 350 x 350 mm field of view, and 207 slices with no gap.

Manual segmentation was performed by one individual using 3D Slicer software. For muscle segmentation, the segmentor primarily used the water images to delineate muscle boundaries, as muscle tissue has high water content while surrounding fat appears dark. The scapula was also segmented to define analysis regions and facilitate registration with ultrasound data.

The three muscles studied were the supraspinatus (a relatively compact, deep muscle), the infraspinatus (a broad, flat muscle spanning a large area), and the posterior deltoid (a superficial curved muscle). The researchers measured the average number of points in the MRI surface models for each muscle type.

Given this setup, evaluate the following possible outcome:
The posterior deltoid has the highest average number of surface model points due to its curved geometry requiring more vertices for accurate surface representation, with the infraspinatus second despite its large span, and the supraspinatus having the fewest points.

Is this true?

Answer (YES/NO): YES